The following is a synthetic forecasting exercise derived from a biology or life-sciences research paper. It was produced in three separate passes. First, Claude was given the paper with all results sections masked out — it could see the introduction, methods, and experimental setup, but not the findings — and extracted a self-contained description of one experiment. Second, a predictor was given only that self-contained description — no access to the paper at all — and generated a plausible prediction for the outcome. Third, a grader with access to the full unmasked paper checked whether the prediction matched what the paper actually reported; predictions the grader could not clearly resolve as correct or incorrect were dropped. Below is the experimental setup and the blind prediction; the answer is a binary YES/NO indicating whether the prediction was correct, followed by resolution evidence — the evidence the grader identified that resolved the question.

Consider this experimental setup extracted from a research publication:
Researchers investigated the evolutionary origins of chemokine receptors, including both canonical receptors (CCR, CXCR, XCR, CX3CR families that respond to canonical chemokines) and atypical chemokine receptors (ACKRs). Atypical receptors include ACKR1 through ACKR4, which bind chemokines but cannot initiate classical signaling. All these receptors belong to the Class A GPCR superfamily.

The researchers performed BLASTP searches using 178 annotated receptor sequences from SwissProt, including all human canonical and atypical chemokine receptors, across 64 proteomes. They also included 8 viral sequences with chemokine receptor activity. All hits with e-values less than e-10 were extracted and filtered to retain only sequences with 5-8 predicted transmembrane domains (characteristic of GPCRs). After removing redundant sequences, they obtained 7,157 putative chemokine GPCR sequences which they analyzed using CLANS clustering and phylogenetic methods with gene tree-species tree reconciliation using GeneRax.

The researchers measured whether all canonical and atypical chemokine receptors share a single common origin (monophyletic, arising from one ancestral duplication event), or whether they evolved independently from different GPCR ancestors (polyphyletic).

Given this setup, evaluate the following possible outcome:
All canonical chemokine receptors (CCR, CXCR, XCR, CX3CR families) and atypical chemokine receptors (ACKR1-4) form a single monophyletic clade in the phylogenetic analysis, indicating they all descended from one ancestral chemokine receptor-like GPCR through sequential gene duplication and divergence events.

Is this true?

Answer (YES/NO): NO